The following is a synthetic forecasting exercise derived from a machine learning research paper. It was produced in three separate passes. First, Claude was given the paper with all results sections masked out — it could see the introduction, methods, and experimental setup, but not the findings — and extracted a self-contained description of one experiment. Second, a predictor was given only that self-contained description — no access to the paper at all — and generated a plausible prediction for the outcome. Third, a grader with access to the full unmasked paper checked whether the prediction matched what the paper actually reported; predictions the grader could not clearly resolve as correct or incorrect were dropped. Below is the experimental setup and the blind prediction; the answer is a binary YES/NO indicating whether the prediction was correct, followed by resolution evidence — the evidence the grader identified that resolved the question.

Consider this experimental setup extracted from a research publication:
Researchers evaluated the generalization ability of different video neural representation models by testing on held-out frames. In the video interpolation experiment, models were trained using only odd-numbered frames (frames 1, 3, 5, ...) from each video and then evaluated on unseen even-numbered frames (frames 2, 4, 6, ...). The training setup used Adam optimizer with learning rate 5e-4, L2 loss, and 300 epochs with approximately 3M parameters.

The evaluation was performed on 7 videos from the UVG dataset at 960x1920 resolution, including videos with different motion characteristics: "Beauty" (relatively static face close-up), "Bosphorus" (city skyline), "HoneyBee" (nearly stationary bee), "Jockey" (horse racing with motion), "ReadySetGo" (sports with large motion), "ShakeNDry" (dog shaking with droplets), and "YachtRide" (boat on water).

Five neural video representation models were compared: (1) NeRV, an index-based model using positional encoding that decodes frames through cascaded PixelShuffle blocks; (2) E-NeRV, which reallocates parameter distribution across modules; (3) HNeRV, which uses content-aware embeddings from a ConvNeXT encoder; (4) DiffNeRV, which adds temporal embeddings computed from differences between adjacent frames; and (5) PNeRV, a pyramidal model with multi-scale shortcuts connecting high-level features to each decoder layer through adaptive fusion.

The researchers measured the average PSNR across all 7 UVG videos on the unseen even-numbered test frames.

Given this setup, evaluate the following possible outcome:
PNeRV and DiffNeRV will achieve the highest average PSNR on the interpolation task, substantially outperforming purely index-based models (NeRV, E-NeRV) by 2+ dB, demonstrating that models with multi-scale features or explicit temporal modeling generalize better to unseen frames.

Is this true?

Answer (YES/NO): YES